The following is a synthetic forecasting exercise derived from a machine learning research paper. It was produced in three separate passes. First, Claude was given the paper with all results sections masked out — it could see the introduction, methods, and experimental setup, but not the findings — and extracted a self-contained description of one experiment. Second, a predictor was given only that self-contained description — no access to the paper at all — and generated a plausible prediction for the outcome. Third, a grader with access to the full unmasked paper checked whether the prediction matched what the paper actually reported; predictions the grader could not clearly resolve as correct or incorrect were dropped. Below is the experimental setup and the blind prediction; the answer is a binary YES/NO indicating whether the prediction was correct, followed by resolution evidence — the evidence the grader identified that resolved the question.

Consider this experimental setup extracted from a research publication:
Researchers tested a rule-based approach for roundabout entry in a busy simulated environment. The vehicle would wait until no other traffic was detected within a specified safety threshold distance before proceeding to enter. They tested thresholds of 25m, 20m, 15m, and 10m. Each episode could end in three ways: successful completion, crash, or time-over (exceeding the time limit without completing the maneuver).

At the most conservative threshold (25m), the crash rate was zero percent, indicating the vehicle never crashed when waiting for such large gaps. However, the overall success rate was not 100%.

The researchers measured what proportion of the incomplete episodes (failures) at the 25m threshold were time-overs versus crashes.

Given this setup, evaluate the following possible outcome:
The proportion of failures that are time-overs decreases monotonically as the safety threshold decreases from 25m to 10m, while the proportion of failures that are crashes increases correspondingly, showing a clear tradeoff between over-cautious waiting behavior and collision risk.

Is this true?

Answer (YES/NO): YES